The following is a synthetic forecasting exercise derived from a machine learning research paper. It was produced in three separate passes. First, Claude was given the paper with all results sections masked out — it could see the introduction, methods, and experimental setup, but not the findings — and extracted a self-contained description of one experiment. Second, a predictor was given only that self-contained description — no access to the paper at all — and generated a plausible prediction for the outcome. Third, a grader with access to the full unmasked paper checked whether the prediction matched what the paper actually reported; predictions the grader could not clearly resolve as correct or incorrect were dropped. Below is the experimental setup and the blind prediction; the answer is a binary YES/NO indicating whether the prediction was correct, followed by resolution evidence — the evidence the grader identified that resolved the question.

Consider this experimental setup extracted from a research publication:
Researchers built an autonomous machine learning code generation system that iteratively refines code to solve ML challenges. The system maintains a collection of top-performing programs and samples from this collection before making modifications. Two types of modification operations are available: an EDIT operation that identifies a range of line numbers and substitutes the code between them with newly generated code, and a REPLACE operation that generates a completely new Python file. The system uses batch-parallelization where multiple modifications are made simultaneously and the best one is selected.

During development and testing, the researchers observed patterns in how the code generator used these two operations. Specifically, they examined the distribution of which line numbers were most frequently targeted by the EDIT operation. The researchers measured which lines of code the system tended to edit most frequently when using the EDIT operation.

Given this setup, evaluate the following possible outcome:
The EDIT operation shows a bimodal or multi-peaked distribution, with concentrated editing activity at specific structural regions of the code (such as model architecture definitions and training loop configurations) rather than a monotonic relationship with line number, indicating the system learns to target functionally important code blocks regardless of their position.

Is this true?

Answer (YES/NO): NO